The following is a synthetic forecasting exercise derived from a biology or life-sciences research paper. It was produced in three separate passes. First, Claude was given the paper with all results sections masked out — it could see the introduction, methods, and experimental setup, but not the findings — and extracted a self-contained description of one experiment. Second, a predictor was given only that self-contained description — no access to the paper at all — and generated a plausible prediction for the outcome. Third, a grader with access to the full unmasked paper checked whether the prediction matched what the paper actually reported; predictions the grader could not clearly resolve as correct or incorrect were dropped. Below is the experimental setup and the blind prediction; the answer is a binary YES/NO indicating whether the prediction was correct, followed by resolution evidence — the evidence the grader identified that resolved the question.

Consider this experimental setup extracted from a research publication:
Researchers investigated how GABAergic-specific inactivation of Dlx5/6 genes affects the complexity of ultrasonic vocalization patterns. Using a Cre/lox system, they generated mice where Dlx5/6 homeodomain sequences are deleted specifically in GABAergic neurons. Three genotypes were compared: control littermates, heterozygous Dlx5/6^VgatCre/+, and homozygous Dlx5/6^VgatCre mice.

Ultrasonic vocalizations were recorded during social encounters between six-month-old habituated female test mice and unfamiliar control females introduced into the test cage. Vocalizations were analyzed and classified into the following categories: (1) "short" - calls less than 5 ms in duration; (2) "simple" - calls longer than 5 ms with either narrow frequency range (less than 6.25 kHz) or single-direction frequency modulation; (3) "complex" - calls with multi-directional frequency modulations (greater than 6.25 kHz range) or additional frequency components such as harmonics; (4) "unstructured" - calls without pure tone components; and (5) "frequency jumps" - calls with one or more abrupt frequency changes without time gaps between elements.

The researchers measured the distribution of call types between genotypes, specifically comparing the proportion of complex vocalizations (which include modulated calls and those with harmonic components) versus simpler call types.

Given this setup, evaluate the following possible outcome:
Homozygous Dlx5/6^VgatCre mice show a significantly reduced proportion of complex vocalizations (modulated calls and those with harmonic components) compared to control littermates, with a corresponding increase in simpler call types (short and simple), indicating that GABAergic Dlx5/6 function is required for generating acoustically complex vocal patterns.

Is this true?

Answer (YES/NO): NO